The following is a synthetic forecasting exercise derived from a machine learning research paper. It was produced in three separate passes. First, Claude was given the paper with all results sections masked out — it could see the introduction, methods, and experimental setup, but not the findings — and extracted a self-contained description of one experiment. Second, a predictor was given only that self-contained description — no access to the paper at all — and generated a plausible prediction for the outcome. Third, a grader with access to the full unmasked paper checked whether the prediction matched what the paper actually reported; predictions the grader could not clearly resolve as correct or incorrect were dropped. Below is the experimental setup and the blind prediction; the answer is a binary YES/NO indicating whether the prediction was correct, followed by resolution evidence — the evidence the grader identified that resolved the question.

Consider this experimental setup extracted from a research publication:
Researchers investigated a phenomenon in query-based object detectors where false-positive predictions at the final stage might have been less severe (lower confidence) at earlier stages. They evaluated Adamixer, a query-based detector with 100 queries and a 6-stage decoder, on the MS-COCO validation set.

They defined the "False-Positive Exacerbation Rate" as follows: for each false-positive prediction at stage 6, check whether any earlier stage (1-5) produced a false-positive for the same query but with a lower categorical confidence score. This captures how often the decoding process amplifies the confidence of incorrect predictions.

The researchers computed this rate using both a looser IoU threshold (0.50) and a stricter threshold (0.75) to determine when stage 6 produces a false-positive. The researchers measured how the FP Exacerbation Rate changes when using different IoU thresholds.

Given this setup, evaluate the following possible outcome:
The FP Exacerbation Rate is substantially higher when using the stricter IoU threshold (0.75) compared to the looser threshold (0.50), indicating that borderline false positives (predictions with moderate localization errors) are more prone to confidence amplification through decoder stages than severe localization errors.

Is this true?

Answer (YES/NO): NO